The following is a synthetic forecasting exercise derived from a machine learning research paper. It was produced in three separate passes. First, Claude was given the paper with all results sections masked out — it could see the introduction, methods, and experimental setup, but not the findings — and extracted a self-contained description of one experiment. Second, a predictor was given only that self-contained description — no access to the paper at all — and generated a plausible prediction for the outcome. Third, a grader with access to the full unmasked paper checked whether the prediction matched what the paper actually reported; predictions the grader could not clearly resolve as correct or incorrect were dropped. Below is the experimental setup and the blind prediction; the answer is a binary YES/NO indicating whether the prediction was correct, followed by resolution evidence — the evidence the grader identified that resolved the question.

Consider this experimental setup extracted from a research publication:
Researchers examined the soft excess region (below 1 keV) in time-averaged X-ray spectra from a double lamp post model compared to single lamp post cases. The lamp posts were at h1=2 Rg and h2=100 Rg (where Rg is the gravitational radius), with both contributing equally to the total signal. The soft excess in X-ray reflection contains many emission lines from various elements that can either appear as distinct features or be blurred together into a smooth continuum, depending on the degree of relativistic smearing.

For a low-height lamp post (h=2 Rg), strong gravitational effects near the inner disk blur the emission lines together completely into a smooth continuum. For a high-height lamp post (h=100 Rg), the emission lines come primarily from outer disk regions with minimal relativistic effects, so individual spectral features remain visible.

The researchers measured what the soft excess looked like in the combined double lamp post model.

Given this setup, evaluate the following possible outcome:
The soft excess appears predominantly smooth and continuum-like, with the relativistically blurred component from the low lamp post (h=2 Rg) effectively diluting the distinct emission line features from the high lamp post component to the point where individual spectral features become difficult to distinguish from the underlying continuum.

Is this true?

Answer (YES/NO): NO